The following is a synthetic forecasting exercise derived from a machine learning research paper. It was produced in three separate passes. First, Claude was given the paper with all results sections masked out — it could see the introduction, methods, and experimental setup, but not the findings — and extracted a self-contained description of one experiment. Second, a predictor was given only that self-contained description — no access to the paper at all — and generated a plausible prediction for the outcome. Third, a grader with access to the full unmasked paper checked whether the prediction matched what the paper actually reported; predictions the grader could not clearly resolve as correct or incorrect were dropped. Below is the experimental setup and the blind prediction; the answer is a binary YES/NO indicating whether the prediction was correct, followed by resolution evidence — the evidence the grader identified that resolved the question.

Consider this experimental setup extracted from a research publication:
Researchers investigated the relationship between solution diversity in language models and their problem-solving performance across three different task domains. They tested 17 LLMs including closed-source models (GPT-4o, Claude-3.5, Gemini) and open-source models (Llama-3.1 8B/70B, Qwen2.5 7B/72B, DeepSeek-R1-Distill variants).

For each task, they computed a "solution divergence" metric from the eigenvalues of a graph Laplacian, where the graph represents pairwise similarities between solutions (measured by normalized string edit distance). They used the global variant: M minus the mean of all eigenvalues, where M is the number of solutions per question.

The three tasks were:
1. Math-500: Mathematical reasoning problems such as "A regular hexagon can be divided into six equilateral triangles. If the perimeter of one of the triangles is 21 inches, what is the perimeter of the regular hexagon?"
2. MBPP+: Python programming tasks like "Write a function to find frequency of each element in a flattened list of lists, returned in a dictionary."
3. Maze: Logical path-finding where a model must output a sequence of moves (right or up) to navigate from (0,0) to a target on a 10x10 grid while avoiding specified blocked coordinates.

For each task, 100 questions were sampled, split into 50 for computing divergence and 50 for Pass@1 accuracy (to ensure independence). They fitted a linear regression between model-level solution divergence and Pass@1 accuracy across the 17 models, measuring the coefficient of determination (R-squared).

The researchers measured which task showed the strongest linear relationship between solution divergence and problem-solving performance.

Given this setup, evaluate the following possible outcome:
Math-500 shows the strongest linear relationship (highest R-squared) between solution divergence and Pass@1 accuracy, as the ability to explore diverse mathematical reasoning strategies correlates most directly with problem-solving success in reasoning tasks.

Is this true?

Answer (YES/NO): NO